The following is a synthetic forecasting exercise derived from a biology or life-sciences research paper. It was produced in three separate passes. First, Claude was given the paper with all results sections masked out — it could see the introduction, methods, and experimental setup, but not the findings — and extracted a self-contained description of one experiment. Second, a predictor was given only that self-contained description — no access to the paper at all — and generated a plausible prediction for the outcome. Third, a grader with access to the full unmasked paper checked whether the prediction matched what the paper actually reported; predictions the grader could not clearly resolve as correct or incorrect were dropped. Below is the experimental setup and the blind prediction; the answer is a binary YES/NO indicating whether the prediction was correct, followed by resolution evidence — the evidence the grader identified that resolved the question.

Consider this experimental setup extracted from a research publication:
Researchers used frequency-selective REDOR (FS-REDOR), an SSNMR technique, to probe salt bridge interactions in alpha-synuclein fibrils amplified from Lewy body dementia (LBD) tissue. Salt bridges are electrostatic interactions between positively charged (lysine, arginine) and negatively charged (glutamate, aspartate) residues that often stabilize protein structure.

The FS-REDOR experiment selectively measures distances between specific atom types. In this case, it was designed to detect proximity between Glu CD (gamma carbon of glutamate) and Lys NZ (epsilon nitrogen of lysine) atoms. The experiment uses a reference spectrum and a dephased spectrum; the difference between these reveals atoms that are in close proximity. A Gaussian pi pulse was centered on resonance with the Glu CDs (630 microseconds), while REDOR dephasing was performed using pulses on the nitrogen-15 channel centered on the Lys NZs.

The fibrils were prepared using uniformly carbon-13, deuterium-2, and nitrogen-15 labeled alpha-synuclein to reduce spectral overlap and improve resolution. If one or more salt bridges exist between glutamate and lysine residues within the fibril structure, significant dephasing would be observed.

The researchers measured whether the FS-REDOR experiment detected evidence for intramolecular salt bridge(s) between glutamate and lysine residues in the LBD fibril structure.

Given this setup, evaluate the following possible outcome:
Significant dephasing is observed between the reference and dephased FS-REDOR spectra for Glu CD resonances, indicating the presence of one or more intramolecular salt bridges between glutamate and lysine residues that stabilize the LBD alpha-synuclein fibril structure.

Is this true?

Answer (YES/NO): YES